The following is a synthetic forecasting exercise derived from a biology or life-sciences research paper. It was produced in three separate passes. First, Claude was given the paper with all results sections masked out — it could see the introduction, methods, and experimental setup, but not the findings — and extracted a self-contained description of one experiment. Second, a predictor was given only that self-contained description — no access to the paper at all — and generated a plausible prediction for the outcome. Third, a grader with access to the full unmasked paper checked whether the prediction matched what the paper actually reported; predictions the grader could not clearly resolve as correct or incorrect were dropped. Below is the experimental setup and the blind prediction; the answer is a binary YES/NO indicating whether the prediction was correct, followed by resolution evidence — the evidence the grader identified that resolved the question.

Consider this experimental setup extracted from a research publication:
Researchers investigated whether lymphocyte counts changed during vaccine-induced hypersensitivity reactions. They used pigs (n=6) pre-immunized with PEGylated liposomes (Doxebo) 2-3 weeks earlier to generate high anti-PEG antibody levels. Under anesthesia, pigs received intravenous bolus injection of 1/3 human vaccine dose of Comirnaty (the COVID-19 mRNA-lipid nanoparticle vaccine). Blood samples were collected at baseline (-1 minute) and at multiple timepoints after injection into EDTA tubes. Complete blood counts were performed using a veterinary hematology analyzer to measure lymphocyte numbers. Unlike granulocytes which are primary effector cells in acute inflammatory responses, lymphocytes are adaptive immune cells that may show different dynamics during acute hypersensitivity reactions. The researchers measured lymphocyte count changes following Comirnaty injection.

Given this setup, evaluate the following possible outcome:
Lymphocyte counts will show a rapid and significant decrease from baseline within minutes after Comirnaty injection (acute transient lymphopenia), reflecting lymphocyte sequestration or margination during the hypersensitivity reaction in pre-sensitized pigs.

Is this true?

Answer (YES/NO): NO